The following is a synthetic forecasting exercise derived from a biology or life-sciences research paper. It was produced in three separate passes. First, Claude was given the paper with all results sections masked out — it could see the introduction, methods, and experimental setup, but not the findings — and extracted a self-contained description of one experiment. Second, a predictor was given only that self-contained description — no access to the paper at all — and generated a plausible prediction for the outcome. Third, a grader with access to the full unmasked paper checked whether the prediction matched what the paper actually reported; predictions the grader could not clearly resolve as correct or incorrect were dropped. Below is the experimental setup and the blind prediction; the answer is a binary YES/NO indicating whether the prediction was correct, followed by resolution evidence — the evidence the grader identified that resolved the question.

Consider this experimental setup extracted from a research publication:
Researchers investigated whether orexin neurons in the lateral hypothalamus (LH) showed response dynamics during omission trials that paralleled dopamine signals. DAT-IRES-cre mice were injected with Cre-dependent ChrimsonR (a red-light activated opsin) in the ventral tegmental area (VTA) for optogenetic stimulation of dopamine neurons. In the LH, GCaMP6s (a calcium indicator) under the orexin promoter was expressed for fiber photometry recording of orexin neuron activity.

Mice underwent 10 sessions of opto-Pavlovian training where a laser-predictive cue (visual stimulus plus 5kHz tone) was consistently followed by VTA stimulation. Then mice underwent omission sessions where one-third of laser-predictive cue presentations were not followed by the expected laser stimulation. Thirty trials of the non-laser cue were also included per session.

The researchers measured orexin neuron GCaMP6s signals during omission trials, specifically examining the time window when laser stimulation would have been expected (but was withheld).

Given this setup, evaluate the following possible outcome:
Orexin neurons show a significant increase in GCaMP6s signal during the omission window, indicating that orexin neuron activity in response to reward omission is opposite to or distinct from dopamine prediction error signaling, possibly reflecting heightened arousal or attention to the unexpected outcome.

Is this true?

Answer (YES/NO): YES